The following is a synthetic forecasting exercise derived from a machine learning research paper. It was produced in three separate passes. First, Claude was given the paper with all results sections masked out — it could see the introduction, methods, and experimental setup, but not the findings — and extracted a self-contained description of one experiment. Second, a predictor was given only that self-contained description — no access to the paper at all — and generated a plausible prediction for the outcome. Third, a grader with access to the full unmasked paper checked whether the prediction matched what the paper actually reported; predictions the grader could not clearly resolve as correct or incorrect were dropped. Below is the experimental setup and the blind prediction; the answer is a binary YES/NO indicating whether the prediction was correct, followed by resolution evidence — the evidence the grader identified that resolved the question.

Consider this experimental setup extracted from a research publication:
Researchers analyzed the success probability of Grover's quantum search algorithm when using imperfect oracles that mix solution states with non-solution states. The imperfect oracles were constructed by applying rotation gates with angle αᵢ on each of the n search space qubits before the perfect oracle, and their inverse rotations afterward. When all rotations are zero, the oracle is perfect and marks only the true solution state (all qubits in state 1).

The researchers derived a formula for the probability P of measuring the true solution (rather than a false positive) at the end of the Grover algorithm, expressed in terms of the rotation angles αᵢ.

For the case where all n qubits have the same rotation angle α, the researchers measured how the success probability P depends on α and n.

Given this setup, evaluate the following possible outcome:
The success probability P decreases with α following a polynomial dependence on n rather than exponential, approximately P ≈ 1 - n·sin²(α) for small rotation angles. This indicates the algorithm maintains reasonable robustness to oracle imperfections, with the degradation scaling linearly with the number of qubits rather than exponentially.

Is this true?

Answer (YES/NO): NO